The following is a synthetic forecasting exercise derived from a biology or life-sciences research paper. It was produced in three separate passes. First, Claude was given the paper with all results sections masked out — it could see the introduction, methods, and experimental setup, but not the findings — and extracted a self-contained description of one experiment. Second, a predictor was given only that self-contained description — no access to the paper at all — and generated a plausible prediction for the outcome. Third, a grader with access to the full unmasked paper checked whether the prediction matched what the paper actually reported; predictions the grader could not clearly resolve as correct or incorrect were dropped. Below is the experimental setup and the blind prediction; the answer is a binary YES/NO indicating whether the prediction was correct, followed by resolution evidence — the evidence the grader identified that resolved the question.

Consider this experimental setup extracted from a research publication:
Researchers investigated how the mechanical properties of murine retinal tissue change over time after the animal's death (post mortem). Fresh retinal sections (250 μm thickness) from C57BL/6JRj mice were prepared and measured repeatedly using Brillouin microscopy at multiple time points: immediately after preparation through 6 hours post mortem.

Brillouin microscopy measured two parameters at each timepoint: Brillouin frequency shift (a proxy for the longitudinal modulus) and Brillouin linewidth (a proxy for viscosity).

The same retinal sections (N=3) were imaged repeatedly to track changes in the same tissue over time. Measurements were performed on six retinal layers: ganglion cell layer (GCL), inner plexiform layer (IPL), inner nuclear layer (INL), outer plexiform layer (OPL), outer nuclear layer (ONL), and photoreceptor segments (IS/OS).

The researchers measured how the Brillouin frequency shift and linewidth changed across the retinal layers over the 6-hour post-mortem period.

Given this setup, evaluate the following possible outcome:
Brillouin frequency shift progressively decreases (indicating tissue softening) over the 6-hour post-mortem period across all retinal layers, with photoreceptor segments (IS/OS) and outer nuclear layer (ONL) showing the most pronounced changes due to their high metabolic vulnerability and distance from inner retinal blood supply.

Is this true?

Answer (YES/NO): NO